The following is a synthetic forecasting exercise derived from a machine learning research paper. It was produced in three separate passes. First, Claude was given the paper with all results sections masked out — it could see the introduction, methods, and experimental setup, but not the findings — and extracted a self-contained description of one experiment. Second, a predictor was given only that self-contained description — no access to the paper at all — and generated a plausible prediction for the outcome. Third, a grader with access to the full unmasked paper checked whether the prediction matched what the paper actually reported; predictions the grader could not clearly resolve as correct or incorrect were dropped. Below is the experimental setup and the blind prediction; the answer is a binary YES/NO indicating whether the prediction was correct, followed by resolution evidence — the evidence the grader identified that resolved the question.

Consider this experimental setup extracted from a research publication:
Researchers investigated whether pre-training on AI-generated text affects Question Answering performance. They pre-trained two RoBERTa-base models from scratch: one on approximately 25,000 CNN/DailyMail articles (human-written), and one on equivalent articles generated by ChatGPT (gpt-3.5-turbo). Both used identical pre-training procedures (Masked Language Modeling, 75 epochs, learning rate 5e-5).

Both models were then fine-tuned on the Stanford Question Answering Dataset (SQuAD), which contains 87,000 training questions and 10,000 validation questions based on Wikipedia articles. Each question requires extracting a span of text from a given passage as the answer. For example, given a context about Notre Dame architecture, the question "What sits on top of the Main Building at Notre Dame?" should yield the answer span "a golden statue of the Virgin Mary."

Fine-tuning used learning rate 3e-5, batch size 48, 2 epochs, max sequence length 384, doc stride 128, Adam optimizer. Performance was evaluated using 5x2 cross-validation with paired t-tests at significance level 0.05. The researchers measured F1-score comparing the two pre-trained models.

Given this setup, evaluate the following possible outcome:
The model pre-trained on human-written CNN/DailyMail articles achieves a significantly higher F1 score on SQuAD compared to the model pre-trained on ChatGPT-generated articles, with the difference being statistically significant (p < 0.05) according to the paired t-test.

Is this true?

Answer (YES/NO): NO